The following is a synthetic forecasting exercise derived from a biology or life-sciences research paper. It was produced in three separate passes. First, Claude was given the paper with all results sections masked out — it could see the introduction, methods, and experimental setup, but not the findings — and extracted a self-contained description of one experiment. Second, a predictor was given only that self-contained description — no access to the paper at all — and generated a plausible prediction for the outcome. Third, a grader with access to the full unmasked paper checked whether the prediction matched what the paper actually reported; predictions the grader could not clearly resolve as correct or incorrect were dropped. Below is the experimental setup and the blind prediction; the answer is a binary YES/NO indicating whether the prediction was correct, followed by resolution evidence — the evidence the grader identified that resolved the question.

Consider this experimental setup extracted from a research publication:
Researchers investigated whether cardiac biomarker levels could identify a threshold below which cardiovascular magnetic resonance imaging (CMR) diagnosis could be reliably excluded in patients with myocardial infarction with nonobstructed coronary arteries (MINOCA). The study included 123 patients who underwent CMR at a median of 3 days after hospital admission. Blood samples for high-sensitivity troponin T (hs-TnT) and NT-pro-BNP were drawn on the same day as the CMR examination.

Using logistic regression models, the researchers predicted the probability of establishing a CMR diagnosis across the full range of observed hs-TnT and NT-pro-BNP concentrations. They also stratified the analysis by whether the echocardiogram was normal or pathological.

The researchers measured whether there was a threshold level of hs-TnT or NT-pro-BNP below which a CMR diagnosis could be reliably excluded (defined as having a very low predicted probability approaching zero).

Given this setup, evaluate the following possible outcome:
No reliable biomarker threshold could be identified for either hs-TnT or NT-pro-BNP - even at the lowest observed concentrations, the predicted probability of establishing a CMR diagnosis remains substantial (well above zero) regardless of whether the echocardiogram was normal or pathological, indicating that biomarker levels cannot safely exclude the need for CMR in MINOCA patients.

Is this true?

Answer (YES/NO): YES